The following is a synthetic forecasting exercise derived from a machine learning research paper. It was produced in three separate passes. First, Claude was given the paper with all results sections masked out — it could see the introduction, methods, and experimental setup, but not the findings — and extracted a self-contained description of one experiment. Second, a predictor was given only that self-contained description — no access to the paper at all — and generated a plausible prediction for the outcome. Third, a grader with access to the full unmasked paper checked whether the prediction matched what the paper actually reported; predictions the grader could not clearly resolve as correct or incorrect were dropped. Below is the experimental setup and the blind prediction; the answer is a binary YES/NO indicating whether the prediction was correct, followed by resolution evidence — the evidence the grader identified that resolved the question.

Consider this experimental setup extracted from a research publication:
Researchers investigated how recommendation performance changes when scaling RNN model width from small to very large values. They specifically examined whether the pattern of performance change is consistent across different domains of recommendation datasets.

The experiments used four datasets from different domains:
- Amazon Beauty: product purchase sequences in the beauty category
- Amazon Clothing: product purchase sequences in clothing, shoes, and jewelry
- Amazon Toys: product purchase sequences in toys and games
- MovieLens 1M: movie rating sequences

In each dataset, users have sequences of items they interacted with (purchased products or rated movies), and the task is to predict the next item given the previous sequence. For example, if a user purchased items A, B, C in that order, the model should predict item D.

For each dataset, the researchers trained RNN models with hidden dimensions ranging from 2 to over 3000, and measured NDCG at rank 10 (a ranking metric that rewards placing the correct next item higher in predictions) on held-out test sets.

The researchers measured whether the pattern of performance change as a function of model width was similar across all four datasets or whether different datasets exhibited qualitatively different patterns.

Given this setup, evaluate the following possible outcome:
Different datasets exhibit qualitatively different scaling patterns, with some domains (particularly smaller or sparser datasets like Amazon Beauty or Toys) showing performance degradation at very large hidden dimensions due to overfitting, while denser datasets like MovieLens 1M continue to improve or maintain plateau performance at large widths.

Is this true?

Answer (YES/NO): NO